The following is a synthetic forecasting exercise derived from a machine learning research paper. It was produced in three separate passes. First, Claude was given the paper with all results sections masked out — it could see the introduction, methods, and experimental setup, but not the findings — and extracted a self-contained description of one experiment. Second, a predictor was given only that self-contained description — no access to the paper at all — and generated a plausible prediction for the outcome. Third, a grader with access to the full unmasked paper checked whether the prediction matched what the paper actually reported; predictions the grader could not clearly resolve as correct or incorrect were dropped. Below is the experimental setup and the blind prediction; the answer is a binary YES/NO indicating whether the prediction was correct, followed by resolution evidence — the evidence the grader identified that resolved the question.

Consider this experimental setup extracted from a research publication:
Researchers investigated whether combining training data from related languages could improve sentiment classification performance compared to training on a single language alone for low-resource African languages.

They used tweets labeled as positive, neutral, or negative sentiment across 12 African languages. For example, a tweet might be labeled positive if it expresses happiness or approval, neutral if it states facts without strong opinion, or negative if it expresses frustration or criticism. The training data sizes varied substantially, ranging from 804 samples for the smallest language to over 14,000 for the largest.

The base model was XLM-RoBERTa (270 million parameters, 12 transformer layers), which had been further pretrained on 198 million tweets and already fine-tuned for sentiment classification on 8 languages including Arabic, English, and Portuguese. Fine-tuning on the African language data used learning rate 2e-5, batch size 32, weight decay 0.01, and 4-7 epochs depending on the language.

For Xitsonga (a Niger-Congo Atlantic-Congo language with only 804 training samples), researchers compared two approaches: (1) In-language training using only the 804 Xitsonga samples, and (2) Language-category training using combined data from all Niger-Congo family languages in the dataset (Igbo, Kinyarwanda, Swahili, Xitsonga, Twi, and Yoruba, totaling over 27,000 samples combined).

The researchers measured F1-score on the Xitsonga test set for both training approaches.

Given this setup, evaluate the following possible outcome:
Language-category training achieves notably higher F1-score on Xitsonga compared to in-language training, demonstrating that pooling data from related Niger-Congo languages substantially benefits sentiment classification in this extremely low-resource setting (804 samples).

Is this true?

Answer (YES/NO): NO